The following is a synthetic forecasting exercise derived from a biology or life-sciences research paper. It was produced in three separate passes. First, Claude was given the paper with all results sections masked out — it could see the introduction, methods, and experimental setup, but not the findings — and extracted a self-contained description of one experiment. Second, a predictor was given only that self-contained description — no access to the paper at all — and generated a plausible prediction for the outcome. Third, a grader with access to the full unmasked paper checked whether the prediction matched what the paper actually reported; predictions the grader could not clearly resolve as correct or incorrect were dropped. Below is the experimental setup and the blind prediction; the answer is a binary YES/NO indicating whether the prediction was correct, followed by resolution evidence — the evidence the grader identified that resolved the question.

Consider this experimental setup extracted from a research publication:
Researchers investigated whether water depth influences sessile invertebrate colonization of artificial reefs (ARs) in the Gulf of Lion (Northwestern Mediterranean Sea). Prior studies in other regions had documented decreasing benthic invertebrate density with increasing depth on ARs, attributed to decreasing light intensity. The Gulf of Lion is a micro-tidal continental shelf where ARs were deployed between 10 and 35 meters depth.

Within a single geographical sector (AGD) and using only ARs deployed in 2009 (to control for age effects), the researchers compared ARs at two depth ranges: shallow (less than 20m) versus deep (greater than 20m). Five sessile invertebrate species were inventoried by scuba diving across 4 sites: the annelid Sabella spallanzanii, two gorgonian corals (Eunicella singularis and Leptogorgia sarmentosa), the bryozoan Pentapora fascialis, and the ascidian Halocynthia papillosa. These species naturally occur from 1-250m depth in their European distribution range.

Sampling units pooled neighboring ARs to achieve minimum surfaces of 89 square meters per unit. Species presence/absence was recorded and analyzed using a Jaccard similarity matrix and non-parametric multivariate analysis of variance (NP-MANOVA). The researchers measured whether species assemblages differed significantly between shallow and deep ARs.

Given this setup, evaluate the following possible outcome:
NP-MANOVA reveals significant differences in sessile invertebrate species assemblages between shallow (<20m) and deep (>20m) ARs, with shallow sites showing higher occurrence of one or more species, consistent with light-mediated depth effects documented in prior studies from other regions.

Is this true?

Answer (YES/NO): NO